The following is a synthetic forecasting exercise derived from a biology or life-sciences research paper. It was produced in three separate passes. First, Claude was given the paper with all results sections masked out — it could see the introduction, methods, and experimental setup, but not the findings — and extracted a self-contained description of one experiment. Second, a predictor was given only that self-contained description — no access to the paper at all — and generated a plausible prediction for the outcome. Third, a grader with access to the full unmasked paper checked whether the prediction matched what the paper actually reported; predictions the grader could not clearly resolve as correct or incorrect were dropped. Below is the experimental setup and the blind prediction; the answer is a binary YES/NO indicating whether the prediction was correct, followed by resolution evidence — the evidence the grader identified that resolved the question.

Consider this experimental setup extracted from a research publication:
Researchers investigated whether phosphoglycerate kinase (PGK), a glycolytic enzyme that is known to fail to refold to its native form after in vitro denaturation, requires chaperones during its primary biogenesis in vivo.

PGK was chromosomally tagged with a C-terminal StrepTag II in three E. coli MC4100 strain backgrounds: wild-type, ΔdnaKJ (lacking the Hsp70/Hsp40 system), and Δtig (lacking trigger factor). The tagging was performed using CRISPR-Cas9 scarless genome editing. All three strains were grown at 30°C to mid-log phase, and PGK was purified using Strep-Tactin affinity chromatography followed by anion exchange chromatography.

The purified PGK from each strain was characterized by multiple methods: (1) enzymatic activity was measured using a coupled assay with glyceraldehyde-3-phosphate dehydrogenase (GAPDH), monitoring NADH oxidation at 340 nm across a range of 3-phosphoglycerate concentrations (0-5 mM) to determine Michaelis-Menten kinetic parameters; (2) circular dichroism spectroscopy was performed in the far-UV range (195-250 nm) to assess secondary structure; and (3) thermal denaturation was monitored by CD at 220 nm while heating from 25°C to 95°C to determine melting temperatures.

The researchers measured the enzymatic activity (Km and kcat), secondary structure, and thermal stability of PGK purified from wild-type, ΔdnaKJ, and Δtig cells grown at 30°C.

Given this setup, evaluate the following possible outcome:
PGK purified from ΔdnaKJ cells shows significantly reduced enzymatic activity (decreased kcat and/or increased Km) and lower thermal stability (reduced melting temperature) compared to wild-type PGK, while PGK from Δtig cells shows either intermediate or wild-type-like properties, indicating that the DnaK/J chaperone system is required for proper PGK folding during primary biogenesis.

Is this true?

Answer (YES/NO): NO